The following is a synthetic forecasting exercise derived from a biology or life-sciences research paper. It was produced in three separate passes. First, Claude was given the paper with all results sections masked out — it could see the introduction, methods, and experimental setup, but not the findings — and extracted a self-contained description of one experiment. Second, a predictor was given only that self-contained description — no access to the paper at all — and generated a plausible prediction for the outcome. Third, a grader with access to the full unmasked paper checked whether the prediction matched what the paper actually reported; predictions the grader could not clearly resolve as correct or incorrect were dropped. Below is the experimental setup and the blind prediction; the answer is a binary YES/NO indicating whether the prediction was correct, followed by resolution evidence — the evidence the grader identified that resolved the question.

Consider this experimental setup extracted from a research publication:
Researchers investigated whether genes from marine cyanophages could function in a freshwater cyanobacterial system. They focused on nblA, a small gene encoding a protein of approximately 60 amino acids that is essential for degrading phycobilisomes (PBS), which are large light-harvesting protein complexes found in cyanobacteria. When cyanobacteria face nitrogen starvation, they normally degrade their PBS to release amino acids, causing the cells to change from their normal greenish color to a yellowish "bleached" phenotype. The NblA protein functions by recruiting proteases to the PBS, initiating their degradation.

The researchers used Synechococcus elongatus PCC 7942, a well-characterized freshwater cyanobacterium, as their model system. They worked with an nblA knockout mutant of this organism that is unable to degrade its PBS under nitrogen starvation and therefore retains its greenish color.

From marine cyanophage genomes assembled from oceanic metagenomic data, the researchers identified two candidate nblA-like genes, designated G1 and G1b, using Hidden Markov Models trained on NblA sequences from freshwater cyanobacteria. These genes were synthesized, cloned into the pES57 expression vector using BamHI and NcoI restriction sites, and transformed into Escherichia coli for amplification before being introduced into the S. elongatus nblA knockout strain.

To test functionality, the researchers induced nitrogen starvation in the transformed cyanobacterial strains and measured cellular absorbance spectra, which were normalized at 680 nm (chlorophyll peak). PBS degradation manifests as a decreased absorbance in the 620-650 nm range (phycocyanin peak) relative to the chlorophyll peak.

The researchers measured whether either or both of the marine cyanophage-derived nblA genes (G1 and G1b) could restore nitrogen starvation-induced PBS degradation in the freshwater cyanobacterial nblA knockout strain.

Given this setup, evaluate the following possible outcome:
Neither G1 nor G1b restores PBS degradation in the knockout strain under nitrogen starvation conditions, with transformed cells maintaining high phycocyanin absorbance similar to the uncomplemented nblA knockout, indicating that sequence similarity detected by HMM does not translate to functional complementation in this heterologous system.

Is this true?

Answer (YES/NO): NO